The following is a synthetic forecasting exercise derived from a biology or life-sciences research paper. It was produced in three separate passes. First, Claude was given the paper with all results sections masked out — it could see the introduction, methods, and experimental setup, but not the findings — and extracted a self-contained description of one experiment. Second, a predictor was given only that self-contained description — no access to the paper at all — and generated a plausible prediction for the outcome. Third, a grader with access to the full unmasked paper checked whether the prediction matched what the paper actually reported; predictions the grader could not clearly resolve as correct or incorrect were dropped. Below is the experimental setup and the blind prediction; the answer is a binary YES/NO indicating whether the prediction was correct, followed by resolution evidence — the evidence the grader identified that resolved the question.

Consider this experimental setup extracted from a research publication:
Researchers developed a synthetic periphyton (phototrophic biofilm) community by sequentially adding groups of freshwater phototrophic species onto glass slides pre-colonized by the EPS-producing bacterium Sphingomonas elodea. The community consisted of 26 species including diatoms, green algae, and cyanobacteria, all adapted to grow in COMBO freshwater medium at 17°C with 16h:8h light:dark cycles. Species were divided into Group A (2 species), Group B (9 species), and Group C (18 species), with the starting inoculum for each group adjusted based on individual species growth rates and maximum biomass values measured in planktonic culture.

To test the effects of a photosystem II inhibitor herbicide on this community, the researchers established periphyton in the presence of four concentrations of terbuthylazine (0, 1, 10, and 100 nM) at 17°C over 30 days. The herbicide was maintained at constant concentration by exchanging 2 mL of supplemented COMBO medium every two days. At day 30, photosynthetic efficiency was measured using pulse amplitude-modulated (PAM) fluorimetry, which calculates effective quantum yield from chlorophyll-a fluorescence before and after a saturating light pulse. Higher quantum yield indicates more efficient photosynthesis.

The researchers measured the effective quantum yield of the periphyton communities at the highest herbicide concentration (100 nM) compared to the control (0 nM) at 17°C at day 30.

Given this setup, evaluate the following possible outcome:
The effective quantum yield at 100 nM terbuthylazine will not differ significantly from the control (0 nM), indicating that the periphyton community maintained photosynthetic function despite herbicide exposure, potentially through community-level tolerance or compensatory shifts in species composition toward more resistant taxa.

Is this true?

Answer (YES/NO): YES